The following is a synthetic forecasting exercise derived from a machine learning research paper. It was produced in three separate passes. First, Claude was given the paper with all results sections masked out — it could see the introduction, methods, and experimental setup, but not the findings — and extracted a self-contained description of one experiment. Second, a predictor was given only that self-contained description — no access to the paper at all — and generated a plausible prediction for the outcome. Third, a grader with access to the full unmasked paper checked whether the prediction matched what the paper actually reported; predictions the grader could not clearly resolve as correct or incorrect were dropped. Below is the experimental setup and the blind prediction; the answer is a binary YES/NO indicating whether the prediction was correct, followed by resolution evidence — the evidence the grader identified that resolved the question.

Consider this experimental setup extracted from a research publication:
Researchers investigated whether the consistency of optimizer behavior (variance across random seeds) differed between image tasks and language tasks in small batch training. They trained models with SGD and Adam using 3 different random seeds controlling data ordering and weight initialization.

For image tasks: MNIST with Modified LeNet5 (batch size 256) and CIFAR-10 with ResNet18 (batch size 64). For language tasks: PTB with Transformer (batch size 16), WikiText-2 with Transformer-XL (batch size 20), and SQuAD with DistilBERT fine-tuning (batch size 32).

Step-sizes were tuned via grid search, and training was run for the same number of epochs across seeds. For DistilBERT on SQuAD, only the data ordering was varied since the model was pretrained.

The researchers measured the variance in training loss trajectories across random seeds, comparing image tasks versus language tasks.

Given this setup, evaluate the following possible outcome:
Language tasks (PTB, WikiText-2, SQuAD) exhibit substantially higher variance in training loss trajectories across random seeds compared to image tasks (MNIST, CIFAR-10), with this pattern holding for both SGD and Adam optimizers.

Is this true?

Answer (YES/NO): NO